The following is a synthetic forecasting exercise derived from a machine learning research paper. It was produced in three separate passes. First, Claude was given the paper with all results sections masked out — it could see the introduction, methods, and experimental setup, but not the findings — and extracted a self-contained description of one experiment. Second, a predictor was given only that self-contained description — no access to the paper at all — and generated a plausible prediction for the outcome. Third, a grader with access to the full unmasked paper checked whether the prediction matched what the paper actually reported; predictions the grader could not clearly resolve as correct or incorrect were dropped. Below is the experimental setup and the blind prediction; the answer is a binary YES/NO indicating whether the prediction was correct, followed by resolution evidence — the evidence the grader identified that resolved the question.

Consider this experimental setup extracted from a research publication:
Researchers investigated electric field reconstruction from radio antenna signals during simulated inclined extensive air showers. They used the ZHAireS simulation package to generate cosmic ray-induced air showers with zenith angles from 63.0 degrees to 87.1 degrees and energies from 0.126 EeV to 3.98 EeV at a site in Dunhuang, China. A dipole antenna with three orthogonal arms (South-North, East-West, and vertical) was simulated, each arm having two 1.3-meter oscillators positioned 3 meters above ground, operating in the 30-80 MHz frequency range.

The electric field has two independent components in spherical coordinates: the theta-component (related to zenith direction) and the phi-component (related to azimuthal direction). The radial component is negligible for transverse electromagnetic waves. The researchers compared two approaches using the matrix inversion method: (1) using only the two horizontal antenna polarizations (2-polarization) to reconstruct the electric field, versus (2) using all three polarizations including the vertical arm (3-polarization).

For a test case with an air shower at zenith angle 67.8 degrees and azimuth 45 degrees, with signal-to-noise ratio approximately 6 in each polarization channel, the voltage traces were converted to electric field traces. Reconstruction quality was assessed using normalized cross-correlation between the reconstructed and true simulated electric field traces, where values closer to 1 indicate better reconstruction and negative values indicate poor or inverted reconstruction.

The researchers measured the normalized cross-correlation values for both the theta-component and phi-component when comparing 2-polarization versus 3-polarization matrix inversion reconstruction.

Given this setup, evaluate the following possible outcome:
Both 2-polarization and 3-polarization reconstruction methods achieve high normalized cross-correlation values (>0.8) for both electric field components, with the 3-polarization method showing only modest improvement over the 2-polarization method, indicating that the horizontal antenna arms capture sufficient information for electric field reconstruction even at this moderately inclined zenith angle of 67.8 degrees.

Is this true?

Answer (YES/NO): NO